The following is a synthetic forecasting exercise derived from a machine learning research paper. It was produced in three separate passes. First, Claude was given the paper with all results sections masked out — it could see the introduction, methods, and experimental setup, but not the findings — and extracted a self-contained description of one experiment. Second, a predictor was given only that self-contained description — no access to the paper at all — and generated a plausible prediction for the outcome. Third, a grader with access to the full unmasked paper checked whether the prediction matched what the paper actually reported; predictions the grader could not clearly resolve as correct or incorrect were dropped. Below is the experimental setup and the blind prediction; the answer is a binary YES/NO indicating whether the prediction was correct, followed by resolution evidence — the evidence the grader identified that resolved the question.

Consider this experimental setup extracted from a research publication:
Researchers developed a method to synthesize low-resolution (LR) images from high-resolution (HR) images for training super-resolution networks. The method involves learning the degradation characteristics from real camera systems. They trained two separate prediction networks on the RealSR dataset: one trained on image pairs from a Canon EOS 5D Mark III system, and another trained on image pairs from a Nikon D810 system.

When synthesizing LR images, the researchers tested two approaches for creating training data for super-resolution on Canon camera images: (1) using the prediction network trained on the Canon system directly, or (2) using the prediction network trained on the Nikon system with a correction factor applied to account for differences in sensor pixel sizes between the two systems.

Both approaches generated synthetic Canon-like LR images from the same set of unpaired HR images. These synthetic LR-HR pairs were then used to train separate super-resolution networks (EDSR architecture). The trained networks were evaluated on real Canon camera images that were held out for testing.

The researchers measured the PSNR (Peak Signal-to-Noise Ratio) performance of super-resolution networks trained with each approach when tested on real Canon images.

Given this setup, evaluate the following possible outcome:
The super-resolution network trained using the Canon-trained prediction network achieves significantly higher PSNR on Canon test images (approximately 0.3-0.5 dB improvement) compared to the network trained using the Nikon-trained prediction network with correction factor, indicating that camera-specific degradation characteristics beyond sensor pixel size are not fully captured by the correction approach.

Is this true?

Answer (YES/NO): NO